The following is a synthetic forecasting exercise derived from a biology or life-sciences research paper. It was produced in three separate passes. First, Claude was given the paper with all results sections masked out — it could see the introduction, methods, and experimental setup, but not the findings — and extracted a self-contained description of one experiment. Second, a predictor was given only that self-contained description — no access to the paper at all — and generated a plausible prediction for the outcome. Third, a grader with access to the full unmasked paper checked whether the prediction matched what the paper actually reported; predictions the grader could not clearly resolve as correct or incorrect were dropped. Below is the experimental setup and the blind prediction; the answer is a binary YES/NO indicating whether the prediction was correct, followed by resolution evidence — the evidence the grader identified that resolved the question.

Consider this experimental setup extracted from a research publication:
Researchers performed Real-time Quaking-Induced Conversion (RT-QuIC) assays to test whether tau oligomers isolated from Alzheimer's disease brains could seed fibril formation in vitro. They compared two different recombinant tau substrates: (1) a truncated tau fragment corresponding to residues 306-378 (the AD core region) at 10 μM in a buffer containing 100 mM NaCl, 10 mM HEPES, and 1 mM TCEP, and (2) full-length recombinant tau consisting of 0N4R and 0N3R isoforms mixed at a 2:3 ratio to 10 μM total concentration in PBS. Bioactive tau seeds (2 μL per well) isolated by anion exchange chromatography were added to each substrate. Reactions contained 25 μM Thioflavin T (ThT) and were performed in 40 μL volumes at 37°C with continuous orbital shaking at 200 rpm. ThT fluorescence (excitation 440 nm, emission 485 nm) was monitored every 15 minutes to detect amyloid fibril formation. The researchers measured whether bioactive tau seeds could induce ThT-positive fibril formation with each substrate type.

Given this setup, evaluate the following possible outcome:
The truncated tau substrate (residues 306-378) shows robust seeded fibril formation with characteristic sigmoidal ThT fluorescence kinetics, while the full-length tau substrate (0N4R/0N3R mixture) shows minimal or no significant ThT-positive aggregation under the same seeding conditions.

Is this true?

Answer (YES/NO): YES